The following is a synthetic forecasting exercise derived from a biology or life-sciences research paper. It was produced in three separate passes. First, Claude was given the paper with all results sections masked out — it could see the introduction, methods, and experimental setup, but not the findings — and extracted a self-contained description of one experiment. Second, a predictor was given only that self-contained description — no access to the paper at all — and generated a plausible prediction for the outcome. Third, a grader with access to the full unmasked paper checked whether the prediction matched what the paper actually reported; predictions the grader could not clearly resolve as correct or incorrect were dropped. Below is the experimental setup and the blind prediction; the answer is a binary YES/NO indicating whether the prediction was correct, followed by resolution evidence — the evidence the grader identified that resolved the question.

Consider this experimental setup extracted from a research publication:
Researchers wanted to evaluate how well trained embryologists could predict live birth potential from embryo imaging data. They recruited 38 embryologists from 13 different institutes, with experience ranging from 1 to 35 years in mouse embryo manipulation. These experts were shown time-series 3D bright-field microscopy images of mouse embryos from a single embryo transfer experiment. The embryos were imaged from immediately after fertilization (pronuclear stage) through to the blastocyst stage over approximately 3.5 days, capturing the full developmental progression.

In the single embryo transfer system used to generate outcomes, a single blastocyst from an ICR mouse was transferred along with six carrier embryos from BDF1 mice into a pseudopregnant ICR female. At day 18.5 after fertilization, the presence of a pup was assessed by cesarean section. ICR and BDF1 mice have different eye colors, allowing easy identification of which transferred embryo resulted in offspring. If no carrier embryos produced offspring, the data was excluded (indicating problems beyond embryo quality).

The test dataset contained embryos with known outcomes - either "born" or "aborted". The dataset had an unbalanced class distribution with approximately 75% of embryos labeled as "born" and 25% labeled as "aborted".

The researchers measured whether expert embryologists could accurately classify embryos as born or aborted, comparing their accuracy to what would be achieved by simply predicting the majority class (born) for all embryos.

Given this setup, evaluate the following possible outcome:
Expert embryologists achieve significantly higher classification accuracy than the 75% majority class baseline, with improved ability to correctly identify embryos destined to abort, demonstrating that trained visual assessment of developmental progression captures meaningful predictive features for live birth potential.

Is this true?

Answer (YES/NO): NO